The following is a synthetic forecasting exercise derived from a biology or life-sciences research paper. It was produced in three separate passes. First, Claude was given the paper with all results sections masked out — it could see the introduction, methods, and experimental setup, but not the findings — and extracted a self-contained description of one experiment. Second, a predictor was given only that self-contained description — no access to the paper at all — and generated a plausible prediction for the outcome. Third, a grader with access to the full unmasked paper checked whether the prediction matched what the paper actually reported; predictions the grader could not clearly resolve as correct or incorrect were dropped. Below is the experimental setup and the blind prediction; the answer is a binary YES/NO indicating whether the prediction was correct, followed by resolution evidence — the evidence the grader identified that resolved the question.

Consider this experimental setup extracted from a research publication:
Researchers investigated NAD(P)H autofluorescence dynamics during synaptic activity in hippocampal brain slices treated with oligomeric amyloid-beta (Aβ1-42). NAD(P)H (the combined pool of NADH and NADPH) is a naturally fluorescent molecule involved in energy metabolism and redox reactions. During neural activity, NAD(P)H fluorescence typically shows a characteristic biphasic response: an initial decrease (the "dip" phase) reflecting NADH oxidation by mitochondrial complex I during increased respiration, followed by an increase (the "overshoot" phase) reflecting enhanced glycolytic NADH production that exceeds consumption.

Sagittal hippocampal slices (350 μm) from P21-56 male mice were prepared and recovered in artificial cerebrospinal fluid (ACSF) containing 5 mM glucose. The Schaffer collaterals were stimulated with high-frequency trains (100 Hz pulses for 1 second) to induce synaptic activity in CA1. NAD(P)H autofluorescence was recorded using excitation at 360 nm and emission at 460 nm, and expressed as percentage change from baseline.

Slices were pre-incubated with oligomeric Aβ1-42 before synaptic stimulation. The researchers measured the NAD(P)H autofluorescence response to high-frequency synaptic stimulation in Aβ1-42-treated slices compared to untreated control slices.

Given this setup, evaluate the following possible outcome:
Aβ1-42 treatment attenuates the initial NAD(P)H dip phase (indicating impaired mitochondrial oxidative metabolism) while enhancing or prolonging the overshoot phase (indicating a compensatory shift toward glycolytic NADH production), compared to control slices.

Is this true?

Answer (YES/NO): NO